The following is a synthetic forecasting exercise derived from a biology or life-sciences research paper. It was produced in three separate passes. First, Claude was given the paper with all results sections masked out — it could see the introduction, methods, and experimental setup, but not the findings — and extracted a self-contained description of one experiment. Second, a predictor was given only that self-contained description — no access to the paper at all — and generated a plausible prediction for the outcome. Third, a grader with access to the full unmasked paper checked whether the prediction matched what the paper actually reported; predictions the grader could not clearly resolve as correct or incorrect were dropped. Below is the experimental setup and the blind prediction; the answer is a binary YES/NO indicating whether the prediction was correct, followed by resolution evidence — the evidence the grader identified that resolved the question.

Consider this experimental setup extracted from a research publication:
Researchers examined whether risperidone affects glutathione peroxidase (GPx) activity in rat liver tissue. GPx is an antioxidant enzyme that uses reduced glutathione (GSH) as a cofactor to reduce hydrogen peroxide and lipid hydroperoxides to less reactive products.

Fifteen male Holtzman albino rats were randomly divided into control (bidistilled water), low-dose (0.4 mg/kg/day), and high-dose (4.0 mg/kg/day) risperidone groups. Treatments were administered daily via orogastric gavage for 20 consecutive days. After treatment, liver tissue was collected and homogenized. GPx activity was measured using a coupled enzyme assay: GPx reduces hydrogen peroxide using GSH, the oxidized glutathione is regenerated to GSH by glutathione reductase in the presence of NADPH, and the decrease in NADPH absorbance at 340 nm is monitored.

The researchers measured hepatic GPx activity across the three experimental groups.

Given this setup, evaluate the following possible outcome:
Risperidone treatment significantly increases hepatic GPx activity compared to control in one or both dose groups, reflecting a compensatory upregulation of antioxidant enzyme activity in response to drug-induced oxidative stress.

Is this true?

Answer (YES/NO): NO